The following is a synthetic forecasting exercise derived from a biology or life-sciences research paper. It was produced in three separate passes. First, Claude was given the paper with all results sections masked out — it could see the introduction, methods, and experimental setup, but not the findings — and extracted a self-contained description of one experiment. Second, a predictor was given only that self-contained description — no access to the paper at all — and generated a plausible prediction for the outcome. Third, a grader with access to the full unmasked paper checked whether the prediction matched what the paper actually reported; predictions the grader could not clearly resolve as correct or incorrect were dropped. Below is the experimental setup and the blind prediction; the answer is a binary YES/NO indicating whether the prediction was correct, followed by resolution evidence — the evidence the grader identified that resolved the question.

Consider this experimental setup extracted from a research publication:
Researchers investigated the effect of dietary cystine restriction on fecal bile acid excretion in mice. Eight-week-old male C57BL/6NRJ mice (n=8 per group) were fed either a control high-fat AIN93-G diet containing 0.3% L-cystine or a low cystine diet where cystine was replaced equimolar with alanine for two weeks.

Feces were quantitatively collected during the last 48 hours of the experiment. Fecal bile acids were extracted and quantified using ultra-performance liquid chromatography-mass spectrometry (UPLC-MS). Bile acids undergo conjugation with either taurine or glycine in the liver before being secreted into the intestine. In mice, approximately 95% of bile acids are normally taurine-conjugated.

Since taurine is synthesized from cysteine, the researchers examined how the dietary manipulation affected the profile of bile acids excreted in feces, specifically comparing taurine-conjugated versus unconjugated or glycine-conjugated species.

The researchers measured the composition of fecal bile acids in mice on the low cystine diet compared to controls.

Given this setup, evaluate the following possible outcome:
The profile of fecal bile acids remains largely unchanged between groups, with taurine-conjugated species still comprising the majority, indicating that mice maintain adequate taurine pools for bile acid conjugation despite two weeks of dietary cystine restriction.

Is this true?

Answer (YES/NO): YES